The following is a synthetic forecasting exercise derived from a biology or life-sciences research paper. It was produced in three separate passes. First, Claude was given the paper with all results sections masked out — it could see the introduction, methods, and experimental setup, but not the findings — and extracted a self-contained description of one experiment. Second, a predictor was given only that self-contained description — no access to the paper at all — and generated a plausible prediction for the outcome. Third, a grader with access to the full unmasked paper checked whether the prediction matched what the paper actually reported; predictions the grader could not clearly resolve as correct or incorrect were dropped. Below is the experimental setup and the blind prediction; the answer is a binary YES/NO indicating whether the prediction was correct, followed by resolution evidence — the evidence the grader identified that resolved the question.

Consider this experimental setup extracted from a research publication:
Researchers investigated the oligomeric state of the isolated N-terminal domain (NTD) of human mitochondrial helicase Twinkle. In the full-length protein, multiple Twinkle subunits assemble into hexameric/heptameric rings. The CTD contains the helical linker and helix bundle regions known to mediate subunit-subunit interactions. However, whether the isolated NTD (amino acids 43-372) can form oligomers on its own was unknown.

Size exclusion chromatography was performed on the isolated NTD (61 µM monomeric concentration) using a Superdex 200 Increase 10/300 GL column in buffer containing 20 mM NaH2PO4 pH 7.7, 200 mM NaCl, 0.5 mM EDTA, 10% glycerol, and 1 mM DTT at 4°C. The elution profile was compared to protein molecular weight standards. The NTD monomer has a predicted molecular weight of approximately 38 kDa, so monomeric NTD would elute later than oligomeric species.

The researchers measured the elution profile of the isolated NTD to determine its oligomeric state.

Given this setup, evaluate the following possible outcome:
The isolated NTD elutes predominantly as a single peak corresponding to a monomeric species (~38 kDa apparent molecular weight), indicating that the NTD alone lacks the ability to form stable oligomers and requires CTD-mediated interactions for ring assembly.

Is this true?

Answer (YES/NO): YES